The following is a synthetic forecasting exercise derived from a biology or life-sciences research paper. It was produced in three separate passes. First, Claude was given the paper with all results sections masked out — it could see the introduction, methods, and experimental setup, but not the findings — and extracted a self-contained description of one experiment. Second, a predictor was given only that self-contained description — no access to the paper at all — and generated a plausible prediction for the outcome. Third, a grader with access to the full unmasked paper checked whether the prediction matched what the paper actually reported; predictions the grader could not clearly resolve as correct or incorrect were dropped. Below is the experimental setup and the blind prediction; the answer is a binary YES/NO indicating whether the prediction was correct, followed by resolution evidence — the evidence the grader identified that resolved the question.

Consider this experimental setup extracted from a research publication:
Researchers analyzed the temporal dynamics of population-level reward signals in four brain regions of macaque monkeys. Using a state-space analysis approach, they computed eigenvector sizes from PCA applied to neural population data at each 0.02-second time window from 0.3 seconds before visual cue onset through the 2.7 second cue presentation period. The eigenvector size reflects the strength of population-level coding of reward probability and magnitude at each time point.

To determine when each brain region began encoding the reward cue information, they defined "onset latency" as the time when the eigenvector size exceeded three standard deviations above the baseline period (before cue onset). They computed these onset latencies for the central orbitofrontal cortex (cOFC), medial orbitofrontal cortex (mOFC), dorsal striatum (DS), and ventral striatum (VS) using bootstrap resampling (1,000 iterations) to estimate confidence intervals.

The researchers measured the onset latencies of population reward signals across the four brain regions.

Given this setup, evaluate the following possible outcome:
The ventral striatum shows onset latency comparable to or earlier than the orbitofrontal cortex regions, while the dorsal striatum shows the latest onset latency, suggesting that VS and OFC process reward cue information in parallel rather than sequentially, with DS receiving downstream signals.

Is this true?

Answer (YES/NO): NO